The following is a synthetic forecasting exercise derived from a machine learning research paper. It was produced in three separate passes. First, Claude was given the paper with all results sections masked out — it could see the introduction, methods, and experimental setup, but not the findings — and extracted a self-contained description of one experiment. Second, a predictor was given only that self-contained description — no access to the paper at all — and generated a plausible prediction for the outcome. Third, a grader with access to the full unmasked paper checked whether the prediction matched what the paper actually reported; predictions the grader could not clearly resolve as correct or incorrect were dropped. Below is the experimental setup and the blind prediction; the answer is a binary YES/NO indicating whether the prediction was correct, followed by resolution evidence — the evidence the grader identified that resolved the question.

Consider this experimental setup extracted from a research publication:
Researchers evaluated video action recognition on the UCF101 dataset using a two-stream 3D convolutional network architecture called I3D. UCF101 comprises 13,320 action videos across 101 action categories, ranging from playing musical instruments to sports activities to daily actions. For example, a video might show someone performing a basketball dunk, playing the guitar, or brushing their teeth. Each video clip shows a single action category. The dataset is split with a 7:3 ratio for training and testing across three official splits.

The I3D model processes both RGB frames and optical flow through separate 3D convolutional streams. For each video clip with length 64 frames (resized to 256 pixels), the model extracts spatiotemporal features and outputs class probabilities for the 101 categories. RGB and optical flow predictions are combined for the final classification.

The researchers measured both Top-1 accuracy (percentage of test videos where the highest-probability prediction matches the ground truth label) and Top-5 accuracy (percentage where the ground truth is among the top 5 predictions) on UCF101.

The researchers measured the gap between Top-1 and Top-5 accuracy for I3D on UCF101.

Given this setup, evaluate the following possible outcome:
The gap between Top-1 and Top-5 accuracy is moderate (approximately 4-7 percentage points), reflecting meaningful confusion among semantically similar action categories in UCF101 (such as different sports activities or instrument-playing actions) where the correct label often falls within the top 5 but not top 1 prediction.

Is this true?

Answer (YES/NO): YES